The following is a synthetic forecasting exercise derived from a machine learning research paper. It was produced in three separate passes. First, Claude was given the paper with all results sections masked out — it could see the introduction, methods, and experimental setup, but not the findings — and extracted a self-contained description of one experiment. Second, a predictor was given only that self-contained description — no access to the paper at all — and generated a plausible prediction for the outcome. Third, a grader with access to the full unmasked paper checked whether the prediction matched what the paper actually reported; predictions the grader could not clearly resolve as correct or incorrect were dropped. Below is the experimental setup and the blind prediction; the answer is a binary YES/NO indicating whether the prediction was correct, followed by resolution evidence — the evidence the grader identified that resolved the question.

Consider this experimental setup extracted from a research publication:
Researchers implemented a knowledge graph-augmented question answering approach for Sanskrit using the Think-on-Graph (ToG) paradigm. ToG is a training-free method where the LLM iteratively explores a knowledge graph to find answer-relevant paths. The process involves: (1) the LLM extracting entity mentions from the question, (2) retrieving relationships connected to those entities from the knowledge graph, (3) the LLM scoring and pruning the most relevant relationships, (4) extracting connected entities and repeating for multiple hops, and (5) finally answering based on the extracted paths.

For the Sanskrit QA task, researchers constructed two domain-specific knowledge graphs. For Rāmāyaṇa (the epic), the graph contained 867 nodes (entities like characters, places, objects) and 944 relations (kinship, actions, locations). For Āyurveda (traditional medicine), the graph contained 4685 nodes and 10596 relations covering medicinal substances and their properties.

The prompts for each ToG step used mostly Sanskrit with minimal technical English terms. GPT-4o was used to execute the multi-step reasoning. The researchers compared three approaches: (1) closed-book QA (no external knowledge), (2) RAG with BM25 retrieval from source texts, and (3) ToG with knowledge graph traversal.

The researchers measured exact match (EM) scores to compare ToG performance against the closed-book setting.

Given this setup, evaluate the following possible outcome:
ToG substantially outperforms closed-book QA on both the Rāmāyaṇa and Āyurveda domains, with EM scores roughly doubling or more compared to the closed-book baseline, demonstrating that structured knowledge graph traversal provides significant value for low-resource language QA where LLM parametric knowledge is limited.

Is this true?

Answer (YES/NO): NO